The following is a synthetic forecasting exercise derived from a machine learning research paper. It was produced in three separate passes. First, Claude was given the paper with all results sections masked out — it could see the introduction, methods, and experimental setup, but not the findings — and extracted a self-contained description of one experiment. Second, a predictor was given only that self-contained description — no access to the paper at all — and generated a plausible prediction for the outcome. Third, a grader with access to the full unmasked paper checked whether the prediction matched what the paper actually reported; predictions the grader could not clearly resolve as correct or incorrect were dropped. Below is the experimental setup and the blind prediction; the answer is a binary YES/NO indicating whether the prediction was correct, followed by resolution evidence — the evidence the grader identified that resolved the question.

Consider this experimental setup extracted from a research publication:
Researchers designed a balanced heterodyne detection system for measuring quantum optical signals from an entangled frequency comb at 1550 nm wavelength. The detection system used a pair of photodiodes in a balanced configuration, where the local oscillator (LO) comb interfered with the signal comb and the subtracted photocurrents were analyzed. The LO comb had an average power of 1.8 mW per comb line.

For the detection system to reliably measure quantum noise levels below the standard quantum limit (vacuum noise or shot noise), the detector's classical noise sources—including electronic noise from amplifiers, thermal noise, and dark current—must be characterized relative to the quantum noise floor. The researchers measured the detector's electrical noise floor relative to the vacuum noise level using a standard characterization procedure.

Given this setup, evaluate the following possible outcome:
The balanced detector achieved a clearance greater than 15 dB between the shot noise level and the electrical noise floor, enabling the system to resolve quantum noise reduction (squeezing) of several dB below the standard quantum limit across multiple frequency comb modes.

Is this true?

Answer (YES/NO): YES